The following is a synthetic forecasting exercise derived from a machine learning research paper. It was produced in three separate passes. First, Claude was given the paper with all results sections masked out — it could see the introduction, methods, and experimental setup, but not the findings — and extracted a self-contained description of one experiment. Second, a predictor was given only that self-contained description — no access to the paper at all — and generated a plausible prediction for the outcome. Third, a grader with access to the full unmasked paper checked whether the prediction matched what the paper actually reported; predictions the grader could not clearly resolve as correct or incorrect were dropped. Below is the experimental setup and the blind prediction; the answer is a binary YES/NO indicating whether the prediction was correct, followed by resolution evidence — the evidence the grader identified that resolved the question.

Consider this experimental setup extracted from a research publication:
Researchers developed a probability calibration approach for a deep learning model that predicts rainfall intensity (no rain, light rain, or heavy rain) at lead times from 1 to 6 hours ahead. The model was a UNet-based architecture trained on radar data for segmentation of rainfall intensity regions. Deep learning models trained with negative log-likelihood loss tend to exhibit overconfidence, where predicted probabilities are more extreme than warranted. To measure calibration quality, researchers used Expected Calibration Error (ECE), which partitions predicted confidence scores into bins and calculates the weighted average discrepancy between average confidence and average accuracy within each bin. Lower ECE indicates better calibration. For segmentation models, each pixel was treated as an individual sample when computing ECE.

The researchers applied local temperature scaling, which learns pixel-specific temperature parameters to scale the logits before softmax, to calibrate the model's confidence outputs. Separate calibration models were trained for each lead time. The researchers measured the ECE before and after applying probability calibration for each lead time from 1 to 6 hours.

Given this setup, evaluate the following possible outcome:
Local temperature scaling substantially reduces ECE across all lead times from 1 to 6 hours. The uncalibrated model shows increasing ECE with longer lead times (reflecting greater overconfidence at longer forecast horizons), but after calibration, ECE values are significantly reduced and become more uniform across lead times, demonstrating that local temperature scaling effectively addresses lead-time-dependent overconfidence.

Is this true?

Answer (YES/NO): NO